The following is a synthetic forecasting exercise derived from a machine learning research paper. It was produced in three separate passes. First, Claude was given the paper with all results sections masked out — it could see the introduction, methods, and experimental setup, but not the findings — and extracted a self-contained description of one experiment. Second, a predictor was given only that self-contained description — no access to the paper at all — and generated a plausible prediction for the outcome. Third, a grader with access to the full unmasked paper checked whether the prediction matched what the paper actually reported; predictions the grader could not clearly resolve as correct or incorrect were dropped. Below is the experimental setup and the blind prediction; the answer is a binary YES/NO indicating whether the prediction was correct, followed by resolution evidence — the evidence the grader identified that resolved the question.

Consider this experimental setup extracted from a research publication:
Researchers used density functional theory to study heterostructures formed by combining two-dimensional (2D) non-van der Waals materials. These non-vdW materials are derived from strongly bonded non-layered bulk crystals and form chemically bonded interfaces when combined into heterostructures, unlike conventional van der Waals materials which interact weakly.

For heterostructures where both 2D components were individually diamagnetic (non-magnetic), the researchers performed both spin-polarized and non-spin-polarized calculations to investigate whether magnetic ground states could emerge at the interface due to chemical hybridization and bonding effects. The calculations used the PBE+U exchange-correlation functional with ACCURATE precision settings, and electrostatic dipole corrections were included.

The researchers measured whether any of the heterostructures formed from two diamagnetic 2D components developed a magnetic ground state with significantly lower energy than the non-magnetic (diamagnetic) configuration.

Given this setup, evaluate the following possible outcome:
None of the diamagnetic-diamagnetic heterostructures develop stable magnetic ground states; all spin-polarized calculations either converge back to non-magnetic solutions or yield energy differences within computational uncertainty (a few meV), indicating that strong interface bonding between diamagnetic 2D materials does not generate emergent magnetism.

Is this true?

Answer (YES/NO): YES